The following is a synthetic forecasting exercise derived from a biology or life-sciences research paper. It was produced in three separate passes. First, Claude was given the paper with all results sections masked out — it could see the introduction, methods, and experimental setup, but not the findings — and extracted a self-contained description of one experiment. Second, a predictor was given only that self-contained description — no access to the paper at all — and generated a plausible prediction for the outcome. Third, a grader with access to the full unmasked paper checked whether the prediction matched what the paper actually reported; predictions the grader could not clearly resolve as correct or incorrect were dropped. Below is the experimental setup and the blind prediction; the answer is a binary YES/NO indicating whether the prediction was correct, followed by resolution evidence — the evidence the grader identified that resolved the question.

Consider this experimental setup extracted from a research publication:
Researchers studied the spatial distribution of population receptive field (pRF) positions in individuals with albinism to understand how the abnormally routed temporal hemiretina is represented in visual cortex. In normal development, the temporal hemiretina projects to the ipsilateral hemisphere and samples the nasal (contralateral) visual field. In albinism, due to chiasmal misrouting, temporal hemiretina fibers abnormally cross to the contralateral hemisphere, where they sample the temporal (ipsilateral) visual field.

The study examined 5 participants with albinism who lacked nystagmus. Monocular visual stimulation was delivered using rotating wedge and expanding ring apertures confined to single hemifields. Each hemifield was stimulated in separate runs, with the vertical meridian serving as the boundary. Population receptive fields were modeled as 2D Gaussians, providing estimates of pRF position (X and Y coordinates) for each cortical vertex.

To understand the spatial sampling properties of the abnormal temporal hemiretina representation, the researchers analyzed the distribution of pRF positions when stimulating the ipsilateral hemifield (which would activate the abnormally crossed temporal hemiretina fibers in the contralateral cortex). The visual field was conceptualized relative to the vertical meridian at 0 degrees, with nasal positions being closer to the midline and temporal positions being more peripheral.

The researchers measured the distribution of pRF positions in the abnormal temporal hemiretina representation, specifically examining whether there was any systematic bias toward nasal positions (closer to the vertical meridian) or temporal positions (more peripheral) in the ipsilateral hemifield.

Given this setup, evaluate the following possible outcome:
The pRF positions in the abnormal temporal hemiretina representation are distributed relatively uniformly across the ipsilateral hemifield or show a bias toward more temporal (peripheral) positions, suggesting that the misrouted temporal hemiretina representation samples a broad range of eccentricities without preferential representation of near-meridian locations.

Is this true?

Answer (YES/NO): NO